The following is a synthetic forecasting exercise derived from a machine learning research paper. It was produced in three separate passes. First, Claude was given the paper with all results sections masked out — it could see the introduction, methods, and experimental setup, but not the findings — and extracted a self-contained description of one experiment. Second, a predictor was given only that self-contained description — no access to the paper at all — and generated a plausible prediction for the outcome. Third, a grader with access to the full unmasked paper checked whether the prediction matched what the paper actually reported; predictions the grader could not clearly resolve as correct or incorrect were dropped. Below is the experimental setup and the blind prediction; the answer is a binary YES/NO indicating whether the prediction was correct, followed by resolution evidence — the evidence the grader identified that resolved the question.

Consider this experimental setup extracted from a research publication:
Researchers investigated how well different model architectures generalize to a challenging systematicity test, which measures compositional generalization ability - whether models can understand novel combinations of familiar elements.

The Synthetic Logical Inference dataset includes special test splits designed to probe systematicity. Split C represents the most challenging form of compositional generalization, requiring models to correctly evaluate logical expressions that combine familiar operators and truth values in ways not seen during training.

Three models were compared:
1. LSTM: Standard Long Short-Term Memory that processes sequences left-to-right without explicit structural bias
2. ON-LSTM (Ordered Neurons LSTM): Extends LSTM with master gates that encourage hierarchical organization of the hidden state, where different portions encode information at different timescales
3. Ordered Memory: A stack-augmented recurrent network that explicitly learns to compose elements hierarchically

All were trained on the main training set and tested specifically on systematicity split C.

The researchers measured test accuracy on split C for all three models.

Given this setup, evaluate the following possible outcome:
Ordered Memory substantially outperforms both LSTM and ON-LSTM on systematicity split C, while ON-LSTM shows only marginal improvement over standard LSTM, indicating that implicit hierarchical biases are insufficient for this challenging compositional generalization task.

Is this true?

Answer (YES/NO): YES